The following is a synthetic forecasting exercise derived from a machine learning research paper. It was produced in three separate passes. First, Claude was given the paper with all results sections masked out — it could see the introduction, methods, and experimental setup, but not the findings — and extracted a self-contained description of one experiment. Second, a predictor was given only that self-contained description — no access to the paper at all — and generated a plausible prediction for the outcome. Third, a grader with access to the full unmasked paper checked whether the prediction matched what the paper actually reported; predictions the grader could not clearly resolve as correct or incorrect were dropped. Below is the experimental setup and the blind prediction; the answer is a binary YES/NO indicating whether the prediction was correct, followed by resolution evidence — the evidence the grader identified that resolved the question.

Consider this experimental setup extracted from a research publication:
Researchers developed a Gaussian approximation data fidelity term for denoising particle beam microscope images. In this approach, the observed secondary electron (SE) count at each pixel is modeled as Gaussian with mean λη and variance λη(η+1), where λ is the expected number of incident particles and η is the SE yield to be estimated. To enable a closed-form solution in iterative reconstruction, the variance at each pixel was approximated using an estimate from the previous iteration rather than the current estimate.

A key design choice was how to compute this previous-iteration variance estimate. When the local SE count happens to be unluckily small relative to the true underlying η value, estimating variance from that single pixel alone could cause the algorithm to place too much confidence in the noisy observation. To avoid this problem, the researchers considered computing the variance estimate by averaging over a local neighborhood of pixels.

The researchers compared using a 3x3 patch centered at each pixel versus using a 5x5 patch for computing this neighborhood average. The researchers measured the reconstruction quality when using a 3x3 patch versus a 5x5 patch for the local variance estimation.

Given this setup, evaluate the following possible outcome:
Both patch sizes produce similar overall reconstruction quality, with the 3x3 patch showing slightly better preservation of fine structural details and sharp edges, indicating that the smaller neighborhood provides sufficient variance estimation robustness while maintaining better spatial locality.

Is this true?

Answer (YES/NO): NO